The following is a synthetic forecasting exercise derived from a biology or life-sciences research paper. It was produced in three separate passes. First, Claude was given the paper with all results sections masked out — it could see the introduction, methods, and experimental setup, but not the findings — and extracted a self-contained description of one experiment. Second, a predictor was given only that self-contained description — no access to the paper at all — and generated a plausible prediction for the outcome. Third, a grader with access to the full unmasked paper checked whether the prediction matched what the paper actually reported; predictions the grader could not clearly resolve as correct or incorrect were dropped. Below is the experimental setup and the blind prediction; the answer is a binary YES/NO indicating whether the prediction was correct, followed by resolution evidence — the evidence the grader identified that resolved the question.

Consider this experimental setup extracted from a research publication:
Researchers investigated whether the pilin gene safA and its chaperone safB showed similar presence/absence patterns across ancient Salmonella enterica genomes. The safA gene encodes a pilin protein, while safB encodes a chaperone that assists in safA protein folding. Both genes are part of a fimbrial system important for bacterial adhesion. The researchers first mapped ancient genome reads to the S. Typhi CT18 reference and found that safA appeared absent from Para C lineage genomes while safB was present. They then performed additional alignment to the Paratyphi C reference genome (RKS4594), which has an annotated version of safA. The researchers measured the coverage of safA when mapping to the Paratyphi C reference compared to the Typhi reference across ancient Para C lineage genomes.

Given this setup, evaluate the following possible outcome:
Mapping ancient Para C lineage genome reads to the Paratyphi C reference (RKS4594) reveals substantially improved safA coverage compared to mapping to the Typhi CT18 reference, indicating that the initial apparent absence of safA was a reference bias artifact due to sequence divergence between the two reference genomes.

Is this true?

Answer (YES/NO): YES